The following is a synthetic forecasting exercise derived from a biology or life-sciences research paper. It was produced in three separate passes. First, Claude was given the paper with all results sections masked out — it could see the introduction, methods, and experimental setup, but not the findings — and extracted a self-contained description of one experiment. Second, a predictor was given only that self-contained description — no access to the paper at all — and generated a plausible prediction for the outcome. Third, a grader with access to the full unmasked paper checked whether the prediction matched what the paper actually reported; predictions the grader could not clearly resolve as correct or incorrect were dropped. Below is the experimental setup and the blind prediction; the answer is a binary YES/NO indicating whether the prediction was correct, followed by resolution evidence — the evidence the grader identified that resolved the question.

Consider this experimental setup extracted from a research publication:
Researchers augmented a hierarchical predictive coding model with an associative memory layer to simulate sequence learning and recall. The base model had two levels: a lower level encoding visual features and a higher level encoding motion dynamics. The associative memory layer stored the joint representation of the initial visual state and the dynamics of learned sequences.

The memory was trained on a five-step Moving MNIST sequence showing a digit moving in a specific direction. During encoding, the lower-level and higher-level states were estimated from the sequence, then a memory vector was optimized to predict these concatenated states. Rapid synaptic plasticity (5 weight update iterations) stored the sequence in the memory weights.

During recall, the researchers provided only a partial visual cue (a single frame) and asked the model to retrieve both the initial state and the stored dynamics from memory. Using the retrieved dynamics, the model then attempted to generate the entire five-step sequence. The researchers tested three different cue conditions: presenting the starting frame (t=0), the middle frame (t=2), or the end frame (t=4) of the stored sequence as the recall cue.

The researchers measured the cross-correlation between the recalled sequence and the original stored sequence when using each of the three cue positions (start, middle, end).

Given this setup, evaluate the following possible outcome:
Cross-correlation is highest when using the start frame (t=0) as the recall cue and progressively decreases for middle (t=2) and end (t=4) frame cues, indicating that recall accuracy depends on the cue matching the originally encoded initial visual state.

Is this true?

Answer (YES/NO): YES